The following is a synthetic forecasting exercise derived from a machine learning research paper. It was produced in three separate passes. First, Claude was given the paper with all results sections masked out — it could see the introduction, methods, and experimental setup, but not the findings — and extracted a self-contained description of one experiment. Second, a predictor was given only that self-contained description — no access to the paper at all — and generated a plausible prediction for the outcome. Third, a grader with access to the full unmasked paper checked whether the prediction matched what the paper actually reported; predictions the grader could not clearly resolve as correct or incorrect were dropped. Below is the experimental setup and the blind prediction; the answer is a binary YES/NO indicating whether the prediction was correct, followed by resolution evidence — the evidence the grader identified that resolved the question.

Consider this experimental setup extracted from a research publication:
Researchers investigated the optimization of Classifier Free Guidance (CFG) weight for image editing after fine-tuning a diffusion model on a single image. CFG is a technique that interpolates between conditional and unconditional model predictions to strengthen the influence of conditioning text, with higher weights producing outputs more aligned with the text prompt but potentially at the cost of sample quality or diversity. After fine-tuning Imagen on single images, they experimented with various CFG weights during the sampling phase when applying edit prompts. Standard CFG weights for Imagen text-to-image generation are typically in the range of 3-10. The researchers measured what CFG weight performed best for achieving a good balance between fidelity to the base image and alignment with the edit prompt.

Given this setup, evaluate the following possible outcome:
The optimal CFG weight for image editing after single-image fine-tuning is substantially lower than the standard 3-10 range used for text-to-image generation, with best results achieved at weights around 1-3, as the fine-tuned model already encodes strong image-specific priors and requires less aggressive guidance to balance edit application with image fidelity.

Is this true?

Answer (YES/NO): NO